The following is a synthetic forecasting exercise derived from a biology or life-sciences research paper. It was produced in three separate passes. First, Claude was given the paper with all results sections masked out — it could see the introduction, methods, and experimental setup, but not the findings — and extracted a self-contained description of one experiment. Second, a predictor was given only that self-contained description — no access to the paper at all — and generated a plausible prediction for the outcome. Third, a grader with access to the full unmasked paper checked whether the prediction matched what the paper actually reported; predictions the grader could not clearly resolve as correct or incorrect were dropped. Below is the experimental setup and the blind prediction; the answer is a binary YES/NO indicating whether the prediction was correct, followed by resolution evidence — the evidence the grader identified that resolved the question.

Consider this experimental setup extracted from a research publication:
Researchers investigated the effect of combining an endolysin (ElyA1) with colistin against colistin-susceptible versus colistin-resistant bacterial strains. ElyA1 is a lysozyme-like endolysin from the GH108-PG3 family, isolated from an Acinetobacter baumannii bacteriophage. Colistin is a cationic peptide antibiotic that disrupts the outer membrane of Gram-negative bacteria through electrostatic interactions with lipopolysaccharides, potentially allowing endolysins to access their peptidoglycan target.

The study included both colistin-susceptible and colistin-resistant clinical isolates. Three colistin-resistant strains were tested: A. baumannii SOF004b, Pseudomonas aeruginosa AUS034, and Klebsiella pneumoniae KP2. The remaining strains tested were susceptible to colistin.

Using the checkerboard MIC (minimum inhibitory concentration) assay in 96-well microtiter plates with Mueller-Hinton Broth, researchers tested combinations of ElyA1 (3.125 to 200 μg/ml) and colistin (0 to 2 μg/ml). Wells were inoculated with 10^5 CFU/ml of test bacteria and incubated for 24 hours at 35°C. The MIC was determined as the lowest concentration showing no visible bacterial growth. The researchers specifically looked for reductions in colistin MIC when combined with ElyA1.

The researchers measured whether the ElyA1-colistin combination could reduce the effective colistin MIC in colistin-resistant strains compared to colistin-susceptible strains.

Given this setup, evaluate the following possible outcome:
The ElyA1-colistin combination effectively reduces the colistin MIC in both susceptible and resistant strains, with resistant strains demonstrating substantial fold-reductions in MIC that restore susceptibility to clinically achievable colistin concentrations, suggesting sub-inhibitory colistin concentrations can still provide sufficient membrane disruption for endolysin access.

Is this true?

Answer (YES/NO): NO